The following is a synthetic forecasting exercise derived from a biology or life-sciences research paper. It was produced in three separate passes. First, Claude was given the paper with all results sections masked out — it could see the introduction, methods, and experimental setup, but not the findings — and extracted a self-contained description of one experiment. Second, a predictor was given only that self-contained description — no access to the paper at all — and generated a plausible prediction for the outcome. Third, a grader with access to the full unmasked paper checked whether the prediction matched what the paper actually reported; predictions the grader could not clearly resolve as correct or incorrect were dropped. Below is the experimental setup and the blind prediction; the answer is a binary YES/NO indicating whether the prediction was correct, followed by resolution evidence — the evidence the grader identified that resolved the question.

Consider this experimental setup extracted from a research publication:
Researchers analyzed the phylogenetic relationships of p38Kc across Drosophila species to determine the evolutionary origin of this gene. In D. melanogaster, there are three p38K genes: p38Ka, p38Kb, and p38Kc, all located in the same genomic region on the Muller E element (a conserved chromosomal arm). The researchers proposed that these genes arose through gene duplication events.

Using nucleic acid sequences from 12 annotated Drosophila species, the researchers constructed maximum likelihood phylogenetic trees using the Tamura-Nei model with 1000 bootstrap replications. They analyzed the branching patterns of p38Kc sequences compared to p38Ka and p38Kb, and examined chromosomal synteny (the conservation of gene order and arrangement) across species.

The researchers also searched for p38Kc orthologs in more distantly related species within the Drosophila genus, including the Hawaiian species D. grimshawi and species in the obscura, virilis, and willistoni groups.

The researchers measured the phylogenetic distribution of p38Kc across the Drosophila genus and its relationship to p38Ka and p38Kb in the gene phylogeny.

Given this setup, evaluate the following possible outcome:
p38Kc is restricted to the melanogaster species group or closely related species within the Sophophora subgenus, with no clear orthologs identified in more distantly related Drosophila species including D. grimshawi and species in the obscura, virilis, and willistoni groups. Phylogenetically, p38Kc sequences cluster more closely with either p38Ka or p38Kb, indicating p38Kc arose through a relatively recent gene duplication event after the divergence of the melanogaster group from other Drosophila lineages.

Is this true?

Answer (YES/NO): NO